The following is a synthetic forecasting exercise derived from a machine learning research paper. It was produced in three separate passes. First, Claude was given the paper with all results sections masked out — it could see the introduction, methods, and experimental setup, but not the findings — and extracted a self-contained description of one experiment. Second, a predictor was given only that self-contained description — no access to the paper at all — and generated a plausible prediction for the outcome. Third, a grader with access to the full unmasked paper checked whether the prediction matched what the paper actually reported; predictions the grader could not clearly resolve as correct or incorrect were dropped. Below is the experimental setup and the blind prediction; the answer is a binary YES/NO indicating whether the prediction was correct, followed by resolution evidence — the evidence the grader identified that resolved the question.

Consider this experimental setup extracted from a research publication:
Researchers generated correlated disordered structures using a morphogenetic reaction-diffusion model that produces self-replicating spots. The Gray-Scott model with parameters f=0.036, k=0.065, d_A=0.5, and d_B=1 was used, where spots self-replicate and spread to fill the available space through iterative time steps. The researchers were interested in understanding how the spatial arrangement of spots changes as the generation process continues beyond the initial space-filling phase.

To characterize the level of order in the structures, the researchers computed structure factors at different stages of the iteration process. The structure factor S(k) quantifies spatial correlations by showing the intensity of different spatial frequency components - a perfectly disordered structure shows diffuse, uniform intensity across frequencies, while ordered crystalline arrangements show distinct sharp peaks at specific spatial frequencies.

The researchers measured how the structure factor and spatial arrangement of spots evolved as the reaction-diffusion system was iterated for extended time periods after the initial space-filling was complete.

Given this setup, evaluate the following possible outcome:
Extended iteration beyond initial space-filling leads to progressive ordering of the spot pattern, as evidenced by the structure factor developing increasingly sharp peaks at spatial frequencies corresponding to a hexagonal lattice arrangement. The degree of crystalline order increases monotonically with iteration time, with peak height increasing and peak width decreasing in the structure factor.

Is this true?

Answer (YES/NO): YES